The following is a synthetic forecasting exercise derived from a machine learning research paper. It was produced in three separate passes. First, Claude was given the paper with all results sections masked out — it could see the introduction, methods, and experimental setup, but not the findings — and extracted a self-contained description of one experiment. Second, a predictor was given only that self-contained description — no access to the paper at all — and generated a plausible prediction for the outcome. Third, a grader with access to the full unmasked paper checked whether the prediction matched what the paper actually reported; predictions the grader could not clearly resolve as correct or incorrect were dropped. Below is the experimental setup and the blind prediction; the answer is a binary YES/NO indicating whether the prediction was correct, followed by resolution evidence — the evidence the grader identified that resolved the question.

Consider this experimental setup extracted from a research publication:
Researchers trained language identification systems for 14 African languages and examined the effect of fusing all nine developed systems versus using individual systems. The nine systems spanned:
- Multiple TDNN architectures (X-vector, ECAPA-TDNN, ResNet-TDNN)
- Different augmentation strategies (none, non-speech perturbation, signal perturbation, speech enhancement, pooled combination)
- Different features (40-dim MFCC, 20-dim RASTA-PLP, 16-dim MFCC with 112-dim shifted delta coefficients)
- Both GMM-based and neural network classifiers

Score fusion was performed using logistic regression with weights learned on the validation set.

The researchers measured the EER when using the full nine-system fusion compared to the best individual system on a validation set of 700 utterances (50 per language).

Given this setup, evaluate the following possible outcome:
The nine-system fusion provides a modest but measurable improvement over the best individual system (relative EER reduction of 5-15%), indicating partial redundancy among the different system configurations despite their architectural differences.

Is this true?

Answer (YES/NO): NO